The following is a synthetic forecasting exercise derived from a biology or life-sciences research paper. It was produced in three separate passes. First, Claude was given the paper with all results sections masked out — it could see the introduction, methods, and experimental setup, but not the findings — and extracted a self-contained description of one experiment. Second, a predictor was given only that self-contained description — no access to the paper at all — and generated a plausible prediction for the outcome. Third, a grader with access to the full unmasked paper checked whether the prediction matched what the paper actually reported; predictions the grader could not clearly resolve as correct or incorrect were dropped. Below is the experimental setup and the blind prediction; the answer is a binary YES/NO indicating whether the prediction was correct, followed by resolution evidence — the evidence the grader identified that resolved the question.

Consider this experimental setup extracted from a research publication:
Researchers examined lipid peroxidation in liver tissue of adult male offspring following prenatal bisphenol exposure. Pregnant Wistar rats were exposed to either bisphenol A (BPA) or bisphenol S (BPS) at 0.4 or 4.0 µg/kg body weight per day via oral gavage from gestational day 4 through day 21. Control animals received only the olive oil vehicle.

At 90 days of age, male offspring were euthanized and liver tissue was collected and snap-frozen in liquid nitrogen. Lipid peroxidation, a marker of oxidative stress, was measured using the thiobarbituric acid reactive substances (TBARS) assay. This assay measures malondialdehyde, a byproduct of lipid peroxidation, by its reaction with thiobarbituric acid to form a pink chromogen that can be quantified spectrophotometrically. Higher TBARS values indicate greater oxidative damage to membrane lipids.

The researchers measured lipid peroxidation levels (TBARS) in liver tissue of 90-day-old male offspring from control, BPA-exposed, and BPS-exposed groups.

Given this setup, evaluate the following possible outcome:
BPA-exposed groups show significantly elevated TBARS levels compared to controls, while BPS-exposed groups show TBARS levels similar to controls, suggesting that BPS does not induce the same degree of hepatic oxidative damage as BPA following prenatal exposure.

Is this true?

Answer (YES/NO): NO